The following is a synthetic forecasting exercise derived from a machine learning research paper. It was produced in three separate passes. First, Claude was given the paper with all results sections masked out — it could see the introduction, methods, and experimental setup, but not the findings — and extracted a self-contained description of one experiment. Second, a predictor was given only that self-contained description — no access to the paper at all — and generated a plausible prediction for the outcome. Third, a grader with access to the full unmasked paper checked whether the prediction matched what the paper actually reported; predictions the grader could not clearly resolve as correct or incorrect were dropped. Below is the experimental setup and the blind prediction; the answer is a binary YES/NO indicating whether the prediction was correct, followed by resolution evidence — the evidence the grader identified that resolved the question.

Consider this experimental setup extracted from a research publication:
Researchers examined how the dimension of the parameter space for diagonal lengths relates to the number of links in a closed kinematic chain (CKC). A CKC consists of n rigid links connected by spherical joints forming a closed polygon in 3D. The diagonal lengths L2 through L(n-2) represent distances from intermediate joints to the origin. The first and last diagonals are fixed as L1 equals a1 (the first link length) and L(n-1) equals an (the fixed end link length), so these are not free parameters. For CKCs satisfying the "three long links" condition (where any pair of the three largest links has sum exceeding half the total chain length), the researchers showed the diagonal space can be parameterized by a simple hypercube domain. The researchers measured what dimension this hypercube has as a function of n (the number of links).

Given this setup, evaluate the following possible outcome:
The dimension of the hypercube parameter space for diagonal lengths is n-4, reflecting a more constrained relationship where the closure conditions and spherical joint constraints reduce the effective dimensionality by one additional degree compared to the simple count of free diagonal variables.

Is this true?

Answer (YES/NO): NO